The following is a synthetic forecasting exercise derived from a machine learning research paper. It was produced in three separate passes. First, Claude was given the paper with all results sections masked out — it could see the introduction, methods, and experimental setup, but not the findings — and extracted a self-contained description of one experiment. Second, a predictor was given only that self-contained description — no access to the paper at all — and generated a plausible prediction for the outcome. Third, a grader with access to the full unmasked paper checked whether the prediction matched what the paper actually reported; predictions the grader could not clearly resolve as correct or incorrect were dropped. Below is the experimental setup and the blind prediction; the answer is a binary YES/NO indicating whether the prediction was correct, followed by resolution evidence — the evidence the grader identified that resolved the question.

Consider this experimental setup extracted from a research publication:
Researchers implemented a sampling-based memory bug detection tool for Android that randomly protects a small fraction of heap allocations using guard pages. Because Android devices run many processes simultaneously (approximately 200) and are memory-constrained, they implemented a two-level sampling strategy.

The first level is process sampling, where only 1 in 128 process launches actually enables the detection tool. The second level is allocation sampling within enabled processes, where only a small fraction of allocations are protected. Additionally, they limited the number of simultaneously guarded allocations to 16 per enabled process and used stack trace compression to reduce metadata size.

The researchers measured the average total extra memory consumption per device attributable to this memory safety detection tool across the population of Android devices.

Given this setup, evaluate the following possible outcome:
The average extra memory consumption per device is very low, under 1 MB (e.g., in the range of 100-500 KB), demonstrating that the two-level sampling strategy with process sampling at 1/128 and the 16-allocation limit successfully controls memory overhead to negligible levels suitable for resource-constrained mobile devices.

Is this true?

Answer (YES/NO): YES